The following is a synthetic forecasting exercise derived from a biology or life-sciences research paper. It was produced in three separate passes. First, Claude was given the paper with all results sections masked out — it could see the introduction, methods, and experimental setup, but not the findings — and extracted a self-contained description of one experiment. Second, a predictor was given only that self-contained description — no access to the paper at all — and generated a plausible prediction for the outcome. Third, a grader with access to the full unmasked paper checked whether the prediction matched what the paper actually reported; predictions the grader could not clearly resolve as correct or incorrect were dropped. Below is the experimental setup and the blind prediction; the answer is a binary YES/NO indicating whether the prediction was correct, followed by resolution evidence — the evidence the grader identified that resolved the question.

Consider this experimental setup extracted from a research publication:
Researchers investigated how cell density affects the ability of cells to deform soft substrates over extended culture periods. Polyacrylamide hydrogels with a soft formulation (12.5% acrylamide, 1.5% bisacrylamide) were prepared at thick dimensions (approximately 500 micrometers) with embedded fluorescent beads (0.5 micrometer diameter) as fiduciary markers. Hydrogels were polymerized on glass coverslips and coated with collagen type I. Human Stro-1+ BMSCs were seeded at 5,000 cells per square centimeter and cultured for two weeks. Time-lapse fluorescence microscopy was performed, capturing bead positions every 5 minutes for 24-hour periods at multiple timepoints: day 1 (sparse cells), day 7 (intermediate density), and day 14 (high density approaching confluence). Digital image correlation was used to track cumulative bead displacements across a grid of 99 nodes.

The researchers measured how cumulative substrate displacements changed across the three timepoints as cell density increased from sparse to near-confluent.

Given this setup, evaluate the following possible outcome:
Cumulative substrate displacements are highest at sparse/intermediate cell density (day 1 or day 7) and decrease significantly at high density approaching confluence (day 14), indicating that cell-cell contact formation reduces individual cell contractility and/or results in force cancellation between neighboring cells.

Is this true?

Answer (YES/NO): YES